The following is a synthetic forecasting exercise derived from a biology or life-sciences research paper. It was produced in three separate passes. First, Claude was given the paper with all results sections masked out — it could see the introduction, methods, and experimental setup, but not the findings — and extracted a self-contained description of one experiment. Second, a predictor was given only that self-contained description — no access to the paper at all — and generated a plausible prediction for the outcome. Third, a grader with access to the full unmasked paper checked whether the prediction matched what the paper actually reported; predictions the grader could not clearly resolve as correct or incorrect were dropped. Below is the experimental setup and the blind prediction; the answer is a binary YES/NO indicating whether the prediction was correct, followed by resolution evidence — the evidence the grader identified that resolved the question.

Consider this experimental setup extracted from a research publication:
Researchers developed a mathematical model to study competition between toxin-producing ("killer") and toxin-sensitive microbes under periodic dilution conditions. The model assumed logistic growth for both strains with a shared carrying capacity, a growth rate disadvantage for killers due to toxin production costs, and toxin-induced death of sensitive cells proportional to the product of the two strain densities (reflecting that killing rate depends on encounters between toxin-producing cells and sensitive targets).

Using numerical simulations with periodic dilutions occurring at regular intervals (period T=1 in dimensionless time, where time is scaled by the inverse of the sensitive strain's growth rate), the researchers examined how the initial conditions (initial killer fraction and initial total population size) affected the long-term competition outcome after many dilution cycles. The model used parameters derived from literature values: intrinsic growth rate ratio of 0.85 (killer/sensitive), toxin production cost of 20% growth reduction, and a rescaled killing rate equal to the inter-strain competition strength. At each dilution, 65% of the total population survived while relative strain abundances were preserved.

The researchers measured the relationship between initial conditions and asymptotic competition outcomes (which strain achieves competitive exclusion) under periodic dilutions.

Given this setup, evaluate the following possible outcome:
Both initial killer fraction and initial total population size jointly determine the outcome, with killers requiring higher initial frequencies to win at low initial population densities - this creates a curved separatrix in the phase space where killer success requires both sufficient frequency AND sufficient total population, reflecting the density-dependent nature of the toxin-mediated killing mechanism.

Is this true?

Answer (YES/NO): YES